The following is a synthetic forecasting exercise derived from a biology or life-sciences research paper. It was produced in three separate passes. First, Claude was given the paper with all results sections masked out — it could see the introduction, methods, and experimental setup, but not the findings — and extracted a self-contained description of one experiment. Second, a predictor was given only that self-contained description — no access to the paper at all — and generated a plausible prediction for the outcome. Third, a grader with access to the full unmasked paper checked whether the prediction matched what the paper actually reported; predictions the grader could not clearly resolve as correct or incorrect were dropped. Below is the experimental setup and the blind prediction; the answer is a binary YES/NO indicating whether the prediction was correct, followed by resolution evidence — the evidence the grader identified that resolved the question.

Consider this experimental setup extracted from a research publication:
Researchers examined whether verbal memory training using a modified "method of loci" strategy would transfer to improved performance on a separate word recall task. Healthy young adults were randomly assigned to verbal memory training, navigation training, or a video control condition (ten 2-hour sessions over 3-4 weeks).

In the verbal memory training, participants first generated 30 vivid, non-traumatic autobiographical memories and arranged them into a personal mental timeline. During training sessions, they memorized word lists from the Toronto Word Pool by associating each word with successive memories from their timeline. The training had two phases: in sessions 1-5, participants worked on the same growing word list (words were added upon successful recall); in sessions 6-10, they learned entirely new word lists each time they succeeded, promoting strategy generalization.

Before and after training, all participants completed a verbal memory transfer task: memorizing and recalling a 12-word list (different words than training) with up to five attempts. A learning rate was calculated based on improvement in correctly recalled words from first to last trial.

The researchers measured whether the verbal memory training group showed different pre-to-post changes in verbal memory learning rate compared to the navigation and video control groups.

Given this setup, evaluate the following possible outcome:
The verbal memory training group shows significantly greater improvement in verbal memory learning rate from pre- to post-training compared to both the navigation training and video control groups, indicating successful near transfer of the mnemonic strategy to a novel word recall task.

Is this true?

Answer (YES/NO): YES